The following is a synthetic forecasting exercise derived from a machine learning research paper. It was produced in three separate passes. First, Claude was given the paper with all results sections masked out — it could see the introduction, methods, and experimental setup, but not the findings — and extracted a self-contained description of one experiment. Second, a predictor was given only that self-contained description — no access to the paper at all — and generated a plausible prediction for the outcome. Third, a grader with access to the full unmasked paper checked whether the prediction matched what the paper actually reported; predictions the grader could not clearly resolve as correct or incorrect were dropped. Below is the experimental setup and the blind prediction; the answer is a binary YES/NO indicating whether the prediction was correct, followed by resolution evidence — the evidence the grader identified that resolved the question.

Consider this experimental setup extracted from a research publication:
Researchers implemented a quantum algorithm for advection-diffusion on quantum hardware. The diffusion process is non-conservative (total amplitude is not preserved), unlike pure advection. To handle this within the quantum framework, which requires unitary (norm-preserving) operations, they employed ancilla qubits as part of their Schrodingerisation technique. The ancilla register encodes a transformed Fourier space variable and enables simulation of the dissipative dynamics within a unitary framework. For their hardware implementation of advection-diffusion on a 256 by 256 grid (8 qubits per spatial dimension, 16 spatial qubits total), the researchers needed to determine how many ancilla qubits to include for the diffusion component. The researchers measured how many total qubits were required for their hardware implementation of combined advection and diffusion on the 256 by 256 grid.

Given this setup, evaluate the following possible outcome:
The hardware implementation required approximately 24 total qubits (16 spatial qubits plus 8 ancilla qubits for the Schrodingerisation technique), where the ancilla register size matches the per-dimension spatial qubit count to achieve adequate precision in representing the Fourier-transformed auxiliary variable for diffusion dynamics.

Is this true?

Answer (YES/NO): NO